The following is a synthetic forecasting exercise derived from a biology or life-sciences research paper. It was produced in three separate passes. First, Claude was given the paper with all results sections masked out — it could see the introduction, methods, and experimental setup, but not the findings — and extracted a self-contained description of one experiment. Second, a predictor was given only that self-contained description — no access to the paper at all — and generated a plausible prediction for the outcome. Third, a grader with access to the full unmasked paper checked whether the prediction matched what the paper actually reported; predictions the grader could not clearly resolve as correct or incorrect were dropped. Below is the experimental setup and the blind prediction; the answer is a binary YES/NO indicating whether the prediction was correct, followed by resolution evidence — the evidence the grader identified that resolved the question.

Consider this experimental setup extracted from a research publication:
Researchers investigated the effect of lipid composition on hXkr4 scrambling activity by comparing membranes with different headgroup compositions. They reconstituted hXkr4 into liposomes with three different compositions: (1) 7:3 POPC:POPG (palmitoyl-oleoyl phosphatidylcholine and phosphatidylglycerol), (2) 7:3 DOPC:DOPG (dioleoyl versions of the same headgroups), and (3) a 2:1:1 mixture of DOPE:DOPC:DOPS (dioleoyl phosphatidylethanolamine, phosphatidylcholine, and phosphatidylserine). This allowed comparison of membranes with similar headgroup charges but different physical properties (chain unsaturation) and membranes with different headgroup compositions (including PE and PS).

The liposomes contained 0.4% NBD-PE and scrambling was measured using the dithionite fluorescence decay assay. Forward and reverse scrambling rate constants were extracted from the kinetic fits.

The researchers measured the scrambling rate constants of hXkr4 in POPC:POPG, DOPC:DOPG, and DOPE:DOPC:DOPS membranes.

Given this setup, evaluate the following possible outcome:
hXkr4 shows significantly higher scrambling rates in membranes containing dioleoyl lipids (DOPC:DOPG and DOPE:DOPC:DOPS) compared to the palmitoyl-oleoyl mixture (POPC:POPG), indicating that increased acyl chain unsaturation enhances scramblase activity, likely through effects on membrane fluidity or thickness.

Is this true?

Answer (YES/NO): NO